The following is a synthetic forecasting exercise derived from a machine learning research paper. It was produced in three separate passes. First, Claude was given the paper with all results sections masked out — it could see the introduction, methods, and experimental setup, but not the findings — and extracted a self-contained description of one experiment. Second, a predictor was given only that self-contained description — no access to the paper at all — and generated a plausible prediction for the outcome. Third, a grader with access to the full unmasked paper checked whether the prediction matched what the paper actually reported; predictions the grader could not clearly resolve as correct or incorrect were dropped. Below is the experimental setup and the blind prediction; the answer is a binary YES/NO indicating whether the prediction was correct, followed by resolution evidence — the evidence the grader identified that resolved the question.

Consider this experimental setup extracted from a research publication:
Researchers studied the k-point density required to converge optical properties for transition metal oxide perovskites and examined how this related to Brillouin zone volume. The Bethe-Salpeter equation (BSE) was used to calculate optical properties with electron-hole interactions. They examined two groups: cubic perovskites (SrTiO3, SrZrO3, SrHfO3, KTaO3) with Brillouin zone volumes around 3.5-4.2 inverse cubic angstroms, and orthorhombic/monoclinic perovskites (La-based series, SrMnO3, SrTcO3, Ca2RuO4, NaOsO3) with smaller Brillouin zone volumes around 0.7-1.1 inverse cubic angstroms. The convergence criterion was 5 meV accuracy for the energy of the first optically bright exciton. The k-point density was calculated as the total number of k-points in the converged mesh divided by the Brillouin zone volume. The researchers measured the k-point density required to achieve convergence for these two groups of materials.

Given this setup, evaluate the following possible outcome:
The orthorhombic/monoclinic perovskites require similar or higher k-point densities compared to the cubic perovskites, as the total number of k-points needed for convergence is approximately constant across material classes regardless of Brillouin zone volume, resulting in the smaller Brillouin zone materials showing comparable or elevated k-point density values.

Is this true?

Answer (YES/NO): NO